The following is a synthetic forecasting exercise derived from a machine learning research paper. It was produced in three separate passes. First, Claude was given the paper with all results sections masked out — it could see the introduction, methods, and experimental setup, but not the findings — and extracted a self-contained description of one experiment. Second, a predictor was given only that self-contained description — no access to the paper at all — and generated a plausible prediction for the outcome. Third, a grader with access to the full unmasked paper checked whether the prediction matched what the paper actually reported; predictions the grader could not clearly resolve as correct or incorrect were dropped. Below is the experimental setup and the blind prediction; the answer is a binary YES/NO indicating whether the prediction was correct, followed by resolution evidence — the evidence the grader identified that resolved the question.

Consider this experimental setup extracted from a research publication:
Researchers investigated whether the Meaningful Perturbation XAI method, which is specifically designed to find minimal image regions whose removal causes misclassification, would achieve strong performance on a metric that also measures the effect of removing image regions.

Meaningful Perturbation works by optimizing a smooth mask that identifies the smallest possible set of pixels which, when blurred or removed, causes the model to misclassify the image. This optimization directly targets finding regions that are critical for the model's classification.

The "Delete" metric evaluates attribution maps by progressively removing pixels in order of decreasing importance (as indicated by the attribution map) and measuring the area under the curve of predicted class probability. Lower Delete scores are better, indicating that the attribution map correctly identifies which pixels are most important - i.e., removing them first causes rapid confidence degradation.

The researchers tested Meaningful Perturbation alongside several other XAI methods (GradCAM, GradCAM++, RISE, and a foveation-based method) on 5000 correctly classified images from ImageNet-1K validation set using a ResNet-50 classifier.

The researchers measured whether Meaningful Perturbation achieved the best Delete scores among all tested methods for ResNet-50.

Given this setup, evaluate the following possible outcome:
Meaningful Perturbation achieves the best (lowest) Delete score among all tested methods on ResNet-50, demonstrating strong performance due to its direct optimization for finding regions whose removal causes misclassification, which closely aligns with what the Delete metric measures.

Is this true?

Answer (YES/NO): YES